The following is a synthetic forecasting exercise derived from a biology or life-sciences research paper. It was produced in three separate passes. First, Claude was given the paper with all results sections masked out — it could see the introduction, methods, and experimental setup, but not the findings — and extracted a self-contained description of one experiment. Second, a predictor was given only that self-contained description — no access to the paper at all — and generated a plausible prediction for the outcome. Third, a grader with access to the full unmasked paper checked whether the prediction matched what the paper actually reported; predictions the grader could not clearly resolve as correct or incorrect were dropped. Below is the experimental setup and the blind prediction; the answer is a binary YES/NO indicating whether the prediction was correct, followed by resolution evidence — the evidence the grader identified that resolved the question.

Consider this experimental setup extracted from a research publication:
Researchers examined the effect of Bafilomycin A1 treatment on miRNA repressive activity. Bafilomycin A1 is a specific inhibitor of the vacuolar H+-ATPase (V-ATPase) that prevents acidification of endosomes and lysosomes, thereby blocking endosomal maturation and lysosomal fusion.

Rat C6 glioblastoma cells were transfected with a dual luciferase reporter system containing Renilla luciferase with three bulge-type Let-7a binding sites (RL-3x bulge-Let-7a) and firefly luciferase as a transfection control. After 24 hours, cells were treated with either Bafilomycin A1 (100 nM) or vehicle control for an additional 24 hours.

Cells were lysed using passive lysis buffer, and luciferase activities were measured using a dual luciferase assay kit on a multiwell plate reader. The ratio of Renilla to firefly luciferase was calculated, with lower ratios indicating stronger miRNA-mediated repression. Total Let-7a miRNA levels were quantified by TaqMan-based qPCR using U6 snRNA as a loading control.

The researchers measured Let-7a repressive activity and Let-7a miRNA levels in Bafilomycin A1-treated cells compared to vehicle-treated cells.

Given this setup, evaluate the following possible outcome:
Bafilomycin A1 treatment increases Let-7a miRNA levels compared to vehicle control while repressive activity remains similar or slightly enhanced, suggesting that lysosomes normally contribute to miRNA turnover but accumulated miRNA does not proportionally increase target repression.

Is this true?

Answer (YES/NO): NO